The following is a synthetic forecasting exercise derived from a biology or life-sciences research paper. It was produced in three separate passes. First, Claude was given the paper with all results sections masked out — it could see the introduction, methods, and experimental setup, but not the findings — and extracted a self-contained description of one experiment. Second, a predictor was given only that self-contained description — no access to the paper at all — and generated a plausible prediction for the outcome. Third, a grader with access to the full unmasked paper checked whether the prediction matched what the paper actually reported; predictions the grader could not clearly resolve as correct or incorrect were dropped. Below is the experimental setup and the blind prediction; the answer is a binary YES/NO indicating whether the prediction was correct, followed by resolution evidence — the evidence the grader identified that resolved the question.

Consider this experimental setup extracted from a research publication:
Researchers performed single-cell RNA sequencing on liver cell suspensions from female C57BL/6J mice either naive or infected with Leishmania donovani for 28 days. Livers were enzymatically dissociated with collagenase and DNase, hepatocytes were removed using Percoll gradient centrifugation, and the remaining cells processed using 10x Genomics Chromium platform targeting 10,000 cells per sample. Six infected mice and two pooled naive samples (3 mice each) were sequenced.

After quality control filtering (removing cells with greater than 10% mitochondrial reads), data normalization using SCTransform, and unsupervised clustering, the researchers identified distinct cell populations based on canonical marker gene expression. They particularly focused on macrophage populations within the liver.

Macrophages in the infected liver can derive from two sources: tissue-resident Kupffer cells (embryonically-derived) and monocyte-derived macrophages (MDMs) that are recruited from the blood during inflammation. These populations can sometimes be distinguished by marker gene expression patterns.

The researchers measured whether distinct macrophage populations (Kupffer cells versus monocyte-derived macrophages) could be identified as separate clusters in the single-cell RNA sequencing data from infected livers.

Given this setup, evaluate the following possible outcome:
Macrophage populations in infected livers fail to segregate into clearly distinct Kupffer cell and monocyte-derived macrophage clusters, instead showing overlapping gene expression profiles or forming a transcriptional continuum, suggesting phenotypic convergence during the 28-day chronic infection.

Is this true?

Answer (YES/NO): NO